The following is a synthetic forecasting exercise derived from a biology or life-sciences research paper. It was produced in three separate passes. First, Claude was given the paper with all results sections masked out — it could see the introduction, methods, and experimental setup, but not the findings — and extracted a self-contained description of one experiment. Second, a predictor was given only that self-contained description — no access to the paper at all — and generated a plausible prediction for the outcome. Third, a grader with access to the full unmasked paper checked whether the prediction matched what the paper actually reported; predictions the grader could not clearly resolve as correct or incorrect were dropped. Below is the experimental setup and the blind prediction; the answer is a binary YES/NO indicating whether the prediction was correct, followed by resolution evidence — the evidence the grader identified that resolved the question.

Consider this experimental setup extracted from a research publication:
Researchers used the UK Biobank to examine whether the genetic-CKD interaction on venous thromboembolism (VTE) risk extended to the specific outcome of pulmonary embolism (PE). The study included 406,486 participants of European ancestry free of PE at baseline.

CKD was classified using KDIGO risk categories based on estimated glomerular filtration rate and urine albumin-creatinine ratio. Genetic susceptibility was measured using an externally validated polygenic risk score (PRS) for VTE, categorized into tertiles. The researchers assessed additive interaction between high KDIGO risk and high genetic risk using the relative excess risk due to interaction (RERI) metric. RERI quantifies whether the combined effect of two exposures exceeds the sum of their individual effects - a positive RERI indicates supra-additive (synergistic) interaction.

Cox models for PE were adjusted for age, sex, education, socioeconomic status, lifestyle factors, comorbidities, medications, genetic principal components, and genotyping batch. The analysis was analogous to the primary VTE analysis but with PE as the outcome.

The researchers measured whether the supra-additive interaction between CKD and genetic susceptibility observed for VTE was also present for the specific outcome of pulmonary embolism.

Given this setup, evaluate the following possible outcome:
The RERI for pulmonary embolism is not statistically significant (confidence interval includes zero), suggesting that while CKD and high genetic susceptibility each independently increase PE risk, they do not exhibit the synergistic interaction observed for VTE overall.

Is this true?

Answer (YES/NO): NO